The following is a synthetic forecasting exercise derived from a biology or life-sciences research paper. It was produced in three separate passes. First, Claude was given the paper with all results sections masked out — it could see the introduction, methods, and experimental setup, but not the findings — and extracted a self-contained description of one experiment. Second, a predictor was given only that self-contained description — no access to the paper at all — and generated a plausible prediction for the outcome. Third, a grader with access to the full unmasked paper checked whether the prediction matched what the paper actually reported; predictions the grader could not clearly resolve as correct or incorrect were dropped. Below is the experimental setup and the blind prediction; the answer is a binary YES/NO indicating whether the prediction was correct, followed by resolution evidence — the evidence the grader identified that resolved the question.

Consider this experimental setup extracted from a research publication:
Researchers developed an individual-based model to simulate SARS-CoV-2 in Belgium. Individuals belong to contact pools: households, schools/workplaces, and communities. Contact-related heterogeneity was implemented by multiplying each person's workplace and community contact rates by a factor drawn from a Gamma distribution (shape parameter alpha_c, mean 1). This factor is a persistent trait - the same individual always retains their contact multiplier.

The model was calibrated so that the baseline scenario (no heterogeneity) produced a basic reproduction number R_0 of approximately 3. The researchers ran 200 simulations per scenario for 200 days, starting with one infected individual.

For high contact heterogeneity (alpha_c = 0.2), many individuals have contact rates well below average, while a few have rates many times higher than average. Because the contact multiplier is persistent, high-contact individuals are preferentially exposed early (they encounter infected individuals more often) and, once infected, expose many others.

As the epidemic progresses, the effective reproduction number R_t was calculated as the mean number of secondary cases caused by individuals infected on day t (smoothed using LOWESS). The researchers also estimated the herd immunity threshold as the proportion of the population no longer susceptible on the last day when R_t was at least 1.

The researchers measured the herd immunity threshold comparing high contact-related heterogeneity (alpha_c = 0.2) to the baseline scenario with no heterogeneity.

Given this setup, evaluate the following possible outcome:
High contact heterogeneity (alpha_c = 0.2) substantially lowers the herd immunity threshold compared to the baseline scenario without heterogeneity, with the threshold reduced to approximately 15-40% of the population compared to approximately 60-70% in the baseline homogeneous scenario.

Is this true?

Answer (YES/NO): NO